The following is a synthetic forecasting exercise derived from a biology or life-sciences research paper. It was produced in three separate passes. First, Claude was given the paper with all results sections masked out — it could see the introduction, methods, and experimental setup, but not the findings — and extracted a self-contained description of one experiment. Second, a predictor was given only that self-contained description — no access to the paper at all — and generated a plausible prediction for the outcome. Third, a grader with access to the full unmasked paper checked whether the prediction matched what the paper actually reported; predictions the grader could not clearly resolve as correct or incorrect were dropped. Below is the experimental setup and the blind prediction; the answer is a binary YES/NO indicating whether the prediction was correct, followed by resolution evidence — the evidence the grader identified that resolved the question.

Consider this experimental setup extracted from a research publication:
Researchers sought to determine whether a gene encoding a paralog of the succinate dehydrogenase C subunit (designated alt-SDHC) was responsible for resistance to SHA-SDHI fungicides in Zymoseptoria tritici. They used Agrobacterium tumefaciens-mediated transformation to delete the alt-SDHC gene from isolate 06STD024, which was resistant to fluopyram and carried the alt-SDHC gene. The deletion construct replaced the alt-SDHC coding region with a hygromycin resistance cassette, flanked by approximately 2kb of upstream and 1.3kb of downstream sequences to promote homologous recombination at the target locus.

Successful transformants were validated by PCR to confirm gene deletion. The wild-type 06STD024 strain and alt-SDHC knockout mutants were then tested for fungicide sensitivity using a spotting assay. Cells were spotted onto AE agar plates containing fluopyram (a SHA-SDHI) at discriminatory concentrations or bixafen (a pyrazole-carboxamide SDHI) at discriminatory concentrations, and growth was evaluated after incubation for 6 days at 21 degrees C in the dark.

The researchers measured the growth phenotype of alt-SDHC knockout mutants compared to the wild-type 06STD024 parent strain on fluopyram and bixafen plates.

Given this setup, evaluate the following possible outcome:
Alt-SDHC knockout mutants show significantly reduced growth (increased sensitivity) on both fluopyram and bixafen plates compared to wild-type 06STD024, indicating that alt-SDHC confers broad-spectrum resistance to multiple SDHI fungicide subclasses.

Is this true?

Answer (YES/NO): NO